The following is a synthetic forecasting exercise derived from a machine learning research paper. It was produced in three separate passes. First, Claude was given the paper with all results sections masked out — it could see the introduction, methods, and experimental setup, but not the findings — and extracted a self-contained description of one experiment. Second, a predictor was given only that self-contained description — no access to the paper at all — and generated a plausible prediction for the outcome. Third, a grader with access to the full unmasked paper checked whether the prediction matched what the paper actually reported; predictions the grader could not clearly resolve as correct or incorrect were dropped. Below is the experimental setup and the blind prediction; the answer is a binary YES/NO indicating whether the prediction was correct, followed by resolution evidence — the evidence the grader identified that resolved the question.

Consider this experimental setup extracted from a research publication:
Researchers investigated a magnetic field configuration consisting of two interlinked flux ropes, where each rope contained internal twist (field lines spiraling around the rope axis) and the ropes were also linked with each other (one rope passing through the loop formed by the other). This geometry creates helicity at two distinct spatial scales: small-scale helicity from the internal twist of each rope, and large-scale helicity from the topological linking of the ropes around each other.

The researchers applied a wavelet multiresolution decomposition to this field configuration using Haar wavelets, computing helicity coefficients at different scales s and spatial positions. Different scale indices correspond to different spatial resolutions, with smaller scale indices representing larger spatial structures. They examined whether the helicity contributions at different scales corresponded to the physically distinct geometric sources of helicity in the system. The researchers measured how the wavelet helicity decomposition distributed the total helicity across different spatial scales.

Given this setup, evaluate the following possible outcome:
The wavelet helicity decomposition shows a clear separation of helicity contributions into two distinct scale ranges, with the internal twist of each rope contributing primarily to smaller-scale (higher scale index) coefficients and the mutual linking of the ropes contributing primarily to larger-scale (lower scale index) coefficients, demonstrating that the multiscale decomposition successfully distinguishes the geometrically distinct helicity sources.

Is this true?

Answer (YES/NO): YES